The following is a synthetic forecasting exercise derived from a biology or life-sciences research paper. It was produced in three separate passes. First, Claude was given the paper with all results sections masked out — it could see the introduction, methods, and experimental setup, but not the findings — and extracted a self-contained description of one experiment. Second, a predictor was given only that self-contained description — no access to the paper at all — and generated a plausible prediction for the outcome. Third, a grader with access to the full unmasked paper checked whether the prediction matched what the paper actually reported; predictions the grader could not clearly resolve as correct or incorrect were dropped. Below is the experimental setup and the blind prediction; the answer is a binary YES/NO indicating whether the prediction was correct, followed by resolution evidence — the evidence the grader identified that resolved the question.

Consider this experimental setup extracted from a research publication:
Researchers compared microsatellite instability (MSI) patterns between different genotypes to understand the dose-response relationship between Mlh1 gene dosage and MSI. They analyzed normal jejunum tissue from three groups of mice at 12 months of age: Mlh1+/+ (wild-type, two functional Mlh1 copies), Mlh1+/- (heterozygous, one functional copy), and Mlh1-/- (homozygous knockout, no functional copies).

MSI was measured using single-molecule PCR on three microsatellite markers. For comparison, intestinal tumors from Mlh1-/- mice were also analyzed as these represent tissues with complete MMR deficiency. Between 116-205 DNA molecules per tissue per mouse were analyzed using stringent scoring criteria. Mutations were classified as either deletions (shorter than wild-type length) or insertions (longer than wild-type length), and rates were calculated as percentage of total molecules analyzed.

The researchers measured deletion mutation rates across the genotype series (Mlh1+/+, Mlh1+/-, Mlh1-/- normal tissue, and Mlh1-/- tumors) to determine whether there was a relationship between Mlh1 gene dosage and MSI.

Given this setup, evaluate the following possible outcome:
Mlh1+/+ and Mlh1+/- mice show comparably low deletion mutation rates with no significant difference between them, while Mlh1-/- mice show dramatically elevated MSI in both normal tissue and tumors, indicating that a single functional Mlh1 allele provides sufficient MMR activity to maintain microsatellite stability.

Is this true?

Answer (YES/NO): NO